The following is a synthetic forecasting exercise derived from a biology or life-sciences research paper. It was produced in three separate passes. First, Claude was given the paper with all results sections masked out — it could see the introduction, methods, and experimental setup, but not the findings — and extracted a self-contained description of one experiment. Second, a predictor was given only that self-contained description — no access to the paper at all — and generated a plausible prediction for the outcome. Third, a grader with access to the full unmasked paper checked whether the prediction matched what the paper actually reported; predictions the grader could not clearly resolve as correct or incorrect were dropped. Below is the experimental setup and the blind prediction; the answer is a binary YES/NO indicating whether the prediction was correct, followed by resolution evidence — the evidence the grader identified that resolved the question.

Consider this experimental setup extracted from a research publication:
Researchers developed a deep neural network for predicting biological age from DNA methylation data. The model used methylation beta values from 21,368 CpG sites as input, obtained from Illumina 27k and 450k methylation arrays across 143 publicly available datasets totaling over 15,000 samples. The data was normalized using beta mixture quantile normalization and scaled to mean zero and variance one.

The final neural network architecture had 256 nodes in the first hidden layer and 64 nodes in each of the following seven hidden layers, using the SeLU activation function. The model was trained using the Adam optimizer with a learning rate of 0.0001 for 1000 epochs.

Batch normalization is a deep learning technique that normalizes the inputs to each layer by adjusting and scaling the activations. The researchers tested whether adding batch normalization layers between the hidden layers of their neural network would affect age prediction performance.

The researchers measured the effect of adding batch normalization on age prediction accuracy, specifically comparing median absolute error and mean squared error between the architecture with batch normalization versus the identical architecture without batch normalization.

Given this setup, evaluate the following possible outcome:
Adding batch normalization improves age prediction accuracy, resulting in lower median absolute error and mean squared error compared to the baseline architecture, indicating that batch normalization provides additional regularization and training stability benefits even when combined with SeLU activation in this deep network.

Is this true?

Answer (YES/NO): NO